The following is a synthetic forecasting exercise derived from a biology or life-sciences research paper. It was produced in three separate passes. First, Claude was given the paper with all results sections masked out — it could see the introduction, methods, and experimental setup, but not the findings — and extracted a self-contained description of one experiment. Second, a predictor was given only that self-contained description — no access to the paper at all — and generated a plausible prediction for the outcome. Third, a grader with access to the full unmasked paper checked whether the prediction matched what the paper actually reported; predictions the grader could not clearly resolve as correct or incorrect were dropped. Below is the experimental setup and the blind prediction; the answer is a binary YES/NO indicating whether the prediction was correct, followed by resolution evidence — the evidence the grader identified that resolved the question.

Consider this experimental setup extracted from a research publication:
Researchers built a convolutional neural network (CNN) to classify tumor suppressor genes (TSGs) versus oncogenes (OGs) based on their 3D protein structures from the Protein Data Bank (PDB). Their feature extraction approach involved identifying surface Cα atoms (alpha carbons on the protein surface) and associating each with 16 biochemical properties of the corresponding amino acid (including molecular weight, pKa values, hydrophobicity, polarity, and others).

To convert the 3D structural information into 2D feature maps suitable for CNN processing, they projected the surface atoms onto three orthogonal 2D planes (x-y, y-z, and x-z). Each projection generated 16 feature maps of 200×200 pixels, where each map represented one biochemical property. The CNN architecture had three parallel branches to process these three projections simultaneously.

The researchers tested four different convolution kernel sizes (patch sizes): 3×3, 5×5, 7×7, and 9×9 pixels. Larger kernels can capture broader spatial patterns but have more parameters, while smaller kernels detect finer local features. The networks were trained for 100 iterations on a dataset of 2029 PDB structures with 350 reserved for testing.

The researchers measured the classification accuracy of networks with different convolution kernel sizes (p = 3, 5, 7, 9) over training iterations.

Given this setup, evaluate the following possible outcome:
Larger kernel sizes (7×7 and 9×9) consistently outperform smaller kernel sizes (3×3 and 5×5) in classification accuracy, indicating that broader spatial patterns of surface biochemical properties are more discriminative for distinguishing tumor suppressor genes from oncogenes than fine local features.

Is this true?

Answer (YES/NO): YES